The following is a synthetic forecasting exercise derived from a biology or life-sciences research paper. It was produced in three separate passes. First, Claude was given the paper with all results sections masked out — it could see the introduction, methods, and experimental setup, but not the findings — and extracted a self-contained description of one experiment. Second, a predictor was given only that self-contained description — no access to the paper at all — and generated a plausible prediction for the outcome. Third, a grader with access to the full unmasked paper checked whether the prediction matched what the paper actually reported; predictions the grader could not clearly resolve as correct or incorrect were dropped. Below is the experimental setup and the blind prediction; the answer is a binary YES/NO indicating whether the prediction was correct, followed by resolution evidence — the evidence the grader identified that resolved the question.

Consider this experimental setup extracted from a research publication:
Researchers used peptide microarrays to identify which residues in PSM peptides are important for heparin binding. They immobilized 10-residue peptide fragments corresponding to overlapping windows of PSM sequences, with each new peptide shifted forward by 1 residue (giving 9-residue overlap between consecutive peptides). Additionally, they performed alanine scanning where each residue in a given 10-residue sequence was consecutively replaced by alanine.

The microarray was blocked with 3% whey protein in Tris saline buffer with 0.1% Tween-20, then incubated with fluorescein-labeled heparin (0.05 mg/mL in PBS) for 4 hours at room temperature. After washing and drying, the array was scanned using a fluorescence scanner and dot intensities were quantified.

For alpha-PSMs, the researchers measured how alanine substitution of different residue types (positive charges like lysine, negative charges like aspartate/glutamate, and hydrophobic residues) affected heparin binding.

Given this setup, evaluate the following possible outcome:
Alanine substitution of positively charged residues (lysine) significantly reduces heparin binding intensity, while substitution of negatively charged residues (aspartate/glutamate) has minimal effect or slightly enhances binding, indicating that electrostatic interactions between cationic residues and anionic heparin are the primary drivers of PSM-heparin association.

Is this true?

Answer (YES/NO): YES